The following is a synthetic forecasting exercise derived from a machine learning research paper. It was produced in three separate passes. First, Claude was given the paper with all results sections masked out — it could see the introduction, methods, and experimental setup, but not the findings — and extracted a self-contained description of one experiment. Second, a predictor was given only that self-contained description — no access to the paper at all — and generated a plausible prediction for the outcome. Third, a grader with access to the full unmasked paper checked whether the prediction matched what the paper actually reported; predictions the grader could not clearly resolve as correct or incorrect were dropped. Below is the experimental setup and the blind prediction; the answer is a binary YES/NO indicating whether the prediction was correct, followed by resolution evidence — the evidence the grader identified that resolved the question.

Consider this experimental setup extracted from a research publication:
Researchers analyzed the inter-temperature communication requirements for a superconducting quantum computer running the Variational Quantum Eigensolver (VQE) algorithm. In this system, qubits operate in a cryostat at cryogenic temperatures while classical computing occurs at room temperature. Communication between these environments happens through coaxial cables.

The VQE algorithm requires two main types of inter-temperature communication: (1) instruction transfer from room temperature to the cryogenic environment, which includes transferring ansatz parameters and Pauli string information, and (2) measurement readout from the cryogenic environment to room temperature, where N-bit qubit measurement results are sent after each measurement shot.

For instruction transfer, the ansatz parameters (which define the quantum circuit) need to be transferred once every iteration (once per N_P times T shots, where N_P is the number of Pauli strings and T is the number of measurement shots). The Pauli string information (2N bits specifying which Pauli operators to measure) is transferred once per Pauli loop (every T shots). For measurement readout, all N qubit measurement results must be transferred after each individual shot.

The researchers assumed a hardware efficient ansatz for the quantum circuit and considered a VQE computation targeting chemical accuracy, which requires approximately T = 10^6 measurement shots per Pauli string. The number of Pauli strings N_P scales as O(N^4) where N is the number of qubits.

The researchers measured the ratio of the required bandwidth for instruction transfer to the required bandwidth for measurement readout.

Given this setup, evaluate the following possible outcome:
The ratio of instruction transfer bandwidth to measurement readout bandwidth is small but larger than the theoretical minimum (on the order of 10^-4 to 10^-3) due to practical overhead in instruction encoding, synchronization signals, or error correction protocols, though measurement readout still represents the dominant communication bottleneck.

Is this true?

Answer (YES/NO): NO